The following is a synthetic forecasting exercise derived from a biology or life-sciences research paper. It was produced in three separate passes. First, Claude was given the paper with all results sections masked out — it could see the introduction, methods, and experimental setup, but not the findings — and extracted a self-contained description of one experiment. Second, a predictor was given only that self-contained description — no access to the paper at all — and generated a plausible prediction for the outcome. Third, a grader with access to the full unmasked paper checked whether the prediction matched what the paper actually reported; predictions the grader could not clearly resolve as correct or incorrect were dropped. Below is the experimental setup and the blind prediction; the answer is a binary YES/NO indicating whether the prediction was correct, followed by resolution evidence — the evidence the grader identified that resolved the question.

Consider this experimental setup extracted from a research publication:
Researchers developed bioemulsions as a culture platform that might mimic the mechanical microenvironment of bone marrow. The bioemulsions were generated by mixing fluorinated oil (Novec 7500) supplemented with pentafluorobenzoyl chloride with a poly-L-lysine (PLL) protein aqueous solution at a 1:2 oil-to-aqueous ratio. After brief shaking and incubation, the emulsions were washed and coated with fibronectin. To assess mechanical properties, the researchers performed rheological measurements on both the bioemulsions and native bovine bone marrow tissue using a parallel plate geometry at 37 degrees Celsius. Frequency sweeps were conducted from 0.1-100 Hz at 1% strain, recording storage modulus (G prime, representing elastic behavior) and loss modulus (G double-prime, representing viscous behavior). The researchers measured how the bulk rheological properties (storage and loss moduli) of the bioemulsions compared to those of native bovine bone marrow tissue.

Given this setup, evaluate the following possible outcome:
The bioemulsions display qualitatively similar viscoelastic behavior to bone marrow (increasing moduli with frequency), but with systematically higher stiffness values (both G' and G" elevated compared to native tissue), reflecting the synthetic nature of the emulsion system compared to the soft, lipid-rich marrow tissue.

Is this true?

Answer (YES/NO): NO